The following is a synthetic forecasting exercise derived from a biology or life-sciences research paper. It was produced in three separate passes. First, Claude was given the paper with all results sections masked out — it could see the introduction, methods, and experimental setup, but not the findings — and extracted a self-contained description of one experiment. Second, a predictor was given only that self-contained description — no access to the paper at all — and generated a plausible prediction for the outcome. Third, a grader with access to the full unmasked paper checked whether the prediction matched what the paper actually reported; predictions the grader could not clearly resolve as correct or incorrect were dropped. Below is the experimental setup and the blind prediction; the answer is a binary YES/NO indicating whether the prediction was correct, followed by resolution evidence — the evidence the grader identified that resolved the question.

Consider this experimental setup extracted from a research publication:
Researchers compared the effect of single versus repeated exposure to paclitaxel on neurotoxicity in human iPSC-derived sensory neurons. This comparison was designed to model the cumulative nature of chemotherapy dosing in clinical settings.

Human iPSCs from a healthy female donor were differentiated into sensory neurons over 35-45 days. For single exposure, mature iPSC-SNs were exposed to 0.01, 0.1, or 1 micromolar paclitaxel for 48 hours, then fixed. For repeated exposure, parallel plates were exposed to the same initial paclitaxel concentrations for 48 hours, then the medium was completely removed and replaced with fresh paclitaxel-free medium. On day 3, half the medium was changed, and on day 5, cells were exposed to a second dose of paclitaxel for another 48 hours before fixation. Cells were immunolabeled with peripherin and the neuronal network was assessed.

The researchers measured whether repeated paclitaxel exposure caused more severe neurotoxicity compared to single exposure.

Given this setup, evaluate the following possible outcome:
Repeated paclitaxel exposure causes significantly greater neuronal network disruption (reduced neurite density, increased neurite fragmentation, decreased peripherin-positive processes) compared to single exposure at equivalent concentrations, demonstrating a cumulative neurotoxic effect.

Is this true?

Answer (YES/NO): YES